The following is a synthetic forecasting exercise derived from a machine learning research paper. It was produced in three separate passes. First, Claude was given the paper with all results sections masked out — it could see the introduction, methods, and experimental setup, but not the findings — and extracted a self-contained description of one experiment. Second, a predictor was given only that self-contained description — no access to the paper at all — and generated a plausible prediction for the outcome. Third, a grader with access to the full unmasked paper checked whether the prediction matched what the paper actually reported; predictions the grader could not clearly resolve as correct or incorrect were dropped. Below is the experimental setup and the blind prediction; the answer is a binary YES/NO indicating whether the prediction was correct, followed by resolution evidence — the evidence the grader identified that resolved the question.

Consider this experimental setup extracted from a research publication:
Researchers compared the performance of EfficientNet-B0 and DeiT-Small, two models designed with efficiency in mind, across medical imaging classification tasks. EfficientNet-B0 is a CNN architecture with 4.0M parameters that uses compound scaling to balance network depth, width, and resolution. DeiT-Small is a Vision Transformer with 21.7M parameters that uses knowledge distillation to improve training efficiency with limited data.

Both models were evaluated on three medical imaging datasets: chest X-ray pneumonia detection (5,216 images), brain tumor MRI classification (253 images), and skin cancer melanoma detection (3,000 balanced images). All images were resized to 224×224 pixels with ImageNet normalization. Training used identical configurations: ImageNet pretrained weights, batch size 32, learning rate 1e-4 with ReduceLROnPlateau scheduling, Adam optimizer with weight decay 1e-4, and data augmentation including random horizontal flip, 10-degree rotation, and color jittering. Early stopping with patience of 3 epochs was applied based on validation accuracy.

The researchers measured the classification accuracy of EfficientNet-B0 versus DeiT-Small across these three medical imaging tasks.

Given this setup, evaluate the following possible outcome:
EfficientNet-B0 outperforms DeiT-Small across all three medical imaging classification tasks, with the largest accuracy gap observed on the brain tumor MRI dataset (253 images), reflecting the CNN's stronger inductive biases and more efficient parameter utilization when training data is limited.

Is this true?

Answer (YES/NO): NO